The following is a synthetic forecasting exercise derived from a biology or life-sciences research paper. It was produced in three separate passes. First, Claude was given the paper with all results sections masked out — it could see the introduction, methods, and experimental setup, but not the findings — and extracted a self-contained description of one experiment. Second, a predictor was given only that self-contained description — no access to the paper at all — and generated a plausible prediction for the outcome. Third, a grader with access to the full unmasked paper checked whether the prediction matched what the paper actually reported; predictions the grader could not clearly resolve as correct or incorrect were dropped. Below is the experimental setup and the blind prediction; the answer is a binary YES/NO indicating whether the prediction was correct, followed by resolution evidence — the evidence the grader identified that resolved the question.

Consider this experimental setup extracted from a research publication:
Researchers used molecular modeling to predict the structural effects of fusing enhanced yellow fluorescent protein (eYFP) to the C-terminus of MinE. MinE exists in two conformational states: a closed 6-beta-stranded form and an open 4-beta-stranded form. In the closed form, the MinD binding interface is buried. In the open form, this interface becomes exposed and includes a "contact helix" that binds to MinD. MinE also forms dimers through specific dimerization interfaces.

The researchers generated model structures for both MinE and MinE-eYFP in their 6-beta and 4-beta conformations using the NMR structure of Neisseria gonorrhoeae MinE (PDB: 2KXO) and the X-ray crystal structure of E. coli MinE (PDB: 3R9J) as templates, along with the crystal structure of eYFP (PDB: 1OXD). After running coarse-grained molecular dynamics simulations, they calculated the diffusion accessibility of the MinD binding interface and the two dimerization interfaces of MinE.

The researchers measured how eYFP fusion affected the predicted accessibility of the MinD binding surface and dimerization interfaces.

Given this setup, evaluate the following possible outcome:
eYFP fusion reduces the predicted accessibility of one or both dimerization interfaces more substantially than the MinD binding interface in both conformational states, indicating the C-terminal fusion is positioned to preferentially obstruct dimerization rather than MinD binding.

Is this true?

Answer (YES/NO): NO